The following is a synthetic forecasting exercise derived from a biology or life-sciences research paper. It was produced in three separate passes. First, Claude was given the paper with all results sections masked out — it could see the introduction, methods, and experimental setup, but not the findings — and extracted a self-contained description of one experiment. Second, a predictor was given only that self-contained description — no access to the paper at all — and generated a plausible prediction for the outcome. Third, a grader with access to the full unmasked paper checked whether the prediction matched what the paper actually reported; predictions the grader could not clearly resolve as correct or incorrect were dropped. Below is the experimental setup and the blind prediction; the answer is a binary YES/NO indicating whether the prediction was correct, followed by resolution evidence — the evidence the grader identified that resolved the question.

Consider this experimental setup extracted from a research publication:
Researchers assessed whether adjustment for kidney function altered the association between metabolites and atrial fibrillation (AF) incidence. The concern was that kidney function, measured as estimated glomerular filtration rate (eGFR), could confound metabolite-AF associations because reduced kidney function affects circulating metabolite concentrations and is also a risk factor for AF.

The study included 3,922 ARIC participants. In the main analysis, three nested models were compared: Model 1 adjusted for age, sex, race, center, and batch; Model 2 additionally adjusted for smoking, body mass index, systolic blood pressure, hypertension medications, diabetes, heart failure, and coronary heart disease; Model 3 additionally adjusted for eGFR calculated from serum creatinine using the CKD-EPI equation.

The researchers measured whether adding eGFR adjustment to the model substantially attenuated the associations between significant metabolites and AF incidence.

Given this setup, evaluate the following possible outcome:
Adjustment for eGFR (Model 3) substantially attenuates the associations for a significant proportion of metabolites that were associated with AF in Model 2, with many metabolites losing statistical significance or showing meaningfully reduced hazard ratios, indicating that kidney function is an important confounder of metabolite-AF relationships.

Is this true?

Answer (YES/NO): NO